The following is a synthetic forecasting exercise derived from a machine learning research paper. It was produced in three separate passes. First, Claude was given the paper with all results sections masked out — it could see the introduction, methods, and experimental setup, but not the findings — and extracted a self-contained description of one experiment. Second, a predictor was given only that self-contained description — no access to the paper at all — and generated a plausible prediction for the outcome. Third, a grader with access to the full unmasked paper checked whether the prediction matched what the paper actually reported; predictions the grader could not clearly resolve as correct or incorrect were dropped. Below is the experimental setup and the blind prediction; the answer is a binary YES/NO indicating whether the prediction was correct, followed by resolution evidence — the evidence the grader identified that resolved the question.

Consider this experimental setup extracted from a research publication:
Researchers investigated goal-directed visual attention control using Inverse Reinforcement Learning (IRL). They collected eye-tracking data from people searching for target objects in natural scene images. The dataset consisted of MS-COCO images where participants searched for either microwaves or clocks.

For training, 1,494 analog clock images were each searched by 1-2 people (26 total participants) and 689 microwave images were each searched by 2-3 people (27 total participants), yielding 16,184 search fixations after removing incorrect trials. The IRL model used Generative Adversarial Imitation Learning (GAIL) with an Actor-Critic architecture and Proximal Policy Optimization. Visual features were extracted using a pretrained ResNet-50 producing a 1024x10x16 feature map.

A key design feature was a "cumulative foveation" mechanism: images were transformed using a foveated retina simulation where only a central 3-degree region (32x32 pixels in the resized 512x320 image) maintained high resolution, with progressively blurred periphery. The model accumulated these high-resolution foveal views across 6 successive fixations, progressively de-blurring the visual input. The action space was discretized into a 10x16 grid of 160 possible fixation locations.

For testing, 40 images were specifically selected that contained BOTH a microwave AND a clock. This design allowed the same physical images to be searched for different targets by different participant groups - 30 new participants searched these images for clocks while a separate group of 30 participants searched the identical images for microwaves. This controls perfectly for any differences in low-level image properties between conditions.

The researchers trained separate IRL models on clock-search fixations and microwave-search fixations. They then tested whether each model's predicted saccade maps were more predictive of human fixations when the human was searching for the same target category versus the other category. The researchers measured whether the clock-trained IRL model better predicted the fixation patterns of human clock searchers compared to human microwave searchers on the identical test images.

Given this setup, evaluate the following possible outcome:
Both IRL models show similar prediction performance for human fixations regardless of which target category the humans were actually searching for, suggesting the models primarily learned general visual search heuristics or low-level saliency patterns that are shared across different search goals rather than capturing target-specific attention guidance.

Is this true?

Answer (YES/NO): NO